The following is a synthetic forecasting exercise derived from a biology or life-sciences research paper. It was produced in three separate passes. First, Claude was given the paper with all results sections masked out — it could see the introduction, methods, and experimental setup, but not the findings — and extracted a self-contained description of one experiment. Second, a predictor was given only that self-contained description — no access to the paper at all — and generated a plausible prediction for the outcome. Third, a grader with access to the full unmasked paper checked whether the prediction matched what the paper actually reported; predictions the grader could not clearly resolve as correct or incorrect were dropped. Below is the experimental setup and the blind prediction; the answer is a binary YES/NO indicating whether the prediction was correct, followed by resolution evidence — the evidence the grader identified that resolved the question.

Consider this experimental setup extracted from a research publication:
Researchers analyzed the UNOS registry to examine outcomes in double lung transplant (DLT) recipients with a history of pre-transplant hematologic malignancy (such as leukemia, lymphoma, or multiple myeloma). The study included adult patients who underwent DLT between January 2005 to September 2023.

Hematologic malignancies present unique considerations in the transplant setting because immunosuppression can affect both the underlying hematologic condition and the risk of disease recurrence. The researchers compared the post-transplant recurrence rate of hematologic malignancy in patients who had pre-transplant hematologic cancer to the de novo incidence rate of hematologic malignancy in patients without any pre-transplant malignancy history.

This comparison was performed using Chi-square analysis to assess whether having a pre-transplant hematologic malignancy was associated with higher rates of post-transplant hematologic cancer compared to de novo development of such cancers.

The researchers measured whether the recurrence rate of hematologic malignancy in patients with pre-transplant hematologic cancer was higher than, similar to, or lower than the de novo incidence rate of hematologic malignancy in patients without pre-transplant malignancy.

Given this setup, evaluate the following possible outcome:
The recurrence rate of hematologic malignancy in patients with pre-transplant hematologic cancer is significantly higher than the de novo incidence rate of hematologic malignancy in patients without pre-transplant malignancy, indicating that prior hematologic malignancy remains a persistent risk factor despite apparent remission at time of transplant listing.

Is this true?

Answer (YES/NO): NO